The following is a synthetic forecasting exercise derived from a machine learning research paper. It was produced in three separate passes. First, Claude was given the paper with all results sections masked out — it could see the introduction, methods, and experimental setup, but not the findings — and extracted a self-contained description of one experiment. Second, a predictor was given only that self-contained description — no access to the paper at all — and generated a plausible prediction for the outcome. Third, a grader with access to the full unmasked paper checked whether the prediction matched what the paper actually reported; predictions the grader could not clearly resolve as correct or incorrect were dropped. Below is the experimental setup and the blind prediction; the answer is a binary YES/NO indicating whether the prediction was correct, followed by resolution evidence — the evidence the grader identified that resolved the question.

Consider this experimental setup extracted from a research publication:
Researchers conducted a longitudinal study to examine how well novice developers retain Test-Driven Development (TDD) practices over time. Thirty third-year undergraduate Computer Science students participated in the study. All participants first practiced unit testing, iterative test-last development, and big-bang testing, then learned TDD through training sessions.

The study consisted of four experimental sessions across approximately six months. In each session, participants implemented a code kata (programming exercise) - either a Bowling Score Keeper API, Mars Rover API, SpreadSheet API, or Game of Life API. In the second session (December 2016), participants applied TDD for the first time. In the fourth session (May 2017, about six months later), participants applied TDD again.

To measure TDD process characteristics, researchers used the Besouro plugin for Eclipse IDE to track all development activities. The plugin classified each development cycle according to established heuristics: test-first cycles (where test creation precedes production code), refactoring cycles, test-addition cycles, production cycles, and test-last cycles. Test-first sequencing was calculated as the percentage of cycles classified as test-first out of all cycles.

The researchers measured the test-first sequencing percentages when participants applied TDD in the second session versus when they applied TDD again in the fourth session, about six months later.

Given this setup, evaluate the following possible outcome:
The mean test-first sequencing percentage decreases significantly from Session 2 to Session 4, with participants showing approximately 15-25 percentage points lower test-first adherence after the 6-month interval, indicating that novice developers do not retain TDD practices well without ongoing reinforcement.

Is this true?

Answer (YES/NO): NO